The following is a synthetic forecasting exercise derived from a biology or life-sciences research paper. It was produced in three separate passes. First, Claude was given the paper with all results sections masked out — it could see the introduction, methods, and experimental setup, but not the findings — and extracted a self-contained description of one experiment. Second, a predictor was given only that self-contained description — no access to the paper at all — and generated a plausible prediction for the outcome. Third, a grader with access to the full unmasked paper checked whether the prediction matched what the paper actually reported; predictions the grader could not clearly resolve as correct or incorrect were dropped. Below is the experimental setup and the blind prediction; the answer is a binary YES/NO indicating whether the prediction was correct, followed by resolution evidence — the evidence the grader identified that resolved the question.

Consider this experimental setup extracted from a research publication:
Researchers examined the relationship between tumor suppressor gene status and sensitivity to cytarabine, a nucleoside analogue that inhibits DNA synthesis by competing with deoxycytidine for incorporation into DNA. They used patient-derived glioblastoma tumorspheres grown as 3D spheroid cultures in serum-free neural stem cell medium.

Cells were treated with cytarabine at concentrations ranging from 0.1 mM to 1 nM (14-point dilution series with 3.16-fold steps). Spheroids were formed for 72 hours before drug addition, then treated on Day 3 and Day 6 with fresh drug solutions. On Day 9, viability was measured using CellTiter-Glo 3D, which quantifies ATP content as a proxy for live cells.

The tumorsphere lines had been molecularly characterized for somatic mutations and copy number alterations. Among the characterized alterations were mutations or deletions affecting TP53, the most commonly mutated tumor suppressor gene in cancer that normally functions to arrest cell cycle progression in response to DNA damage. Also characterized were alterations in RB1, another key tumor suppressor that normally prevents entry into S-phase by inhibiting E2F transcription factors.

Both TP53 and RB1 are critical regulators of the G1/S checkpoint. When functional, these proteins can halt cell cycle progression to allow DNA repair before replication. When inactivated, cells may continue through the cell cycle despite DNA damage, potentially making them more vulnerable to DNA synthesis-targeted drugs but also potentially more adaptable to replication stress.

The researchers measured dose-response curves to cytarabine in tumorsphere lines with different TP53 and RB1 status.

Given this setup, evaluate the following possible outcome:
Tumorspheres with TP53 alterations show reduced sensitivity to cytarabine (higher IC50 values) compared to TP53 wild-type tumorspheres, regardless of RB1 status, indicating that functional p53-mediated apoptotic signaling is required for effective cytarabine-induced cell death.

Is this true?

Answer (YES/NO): YES